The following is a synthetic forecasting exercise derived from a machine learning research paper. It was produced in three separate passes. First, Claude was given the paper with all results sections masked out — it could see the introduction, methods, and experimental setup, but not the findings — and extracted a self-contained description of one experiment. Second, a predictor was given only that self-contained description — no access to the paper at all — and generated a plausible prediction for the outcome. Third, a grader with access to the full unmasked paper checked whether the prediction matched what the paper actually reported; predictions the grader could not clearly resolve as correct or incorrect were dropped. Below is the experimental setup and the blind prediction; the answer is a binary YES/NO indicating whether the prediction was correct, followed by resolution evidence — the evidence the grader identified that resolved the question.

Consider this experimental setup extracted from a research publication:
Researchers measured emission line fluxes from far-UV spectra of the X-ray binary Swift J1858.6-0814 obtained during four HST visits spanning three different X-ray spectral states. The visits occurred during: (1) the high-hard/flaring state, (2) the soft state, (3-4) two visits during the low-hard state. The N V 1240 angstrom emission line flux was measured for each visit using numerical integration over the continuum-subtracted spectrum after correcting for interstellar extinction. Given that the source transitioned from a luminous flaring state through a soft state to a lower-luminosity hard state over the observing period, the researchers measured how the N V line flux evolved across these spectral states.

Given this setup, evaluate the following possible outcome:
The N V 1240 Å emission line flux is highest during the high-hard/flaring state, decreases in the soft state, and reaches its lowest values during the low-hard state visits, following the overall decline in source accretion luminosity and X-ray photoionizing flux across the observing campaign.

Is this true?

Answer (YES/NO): YES